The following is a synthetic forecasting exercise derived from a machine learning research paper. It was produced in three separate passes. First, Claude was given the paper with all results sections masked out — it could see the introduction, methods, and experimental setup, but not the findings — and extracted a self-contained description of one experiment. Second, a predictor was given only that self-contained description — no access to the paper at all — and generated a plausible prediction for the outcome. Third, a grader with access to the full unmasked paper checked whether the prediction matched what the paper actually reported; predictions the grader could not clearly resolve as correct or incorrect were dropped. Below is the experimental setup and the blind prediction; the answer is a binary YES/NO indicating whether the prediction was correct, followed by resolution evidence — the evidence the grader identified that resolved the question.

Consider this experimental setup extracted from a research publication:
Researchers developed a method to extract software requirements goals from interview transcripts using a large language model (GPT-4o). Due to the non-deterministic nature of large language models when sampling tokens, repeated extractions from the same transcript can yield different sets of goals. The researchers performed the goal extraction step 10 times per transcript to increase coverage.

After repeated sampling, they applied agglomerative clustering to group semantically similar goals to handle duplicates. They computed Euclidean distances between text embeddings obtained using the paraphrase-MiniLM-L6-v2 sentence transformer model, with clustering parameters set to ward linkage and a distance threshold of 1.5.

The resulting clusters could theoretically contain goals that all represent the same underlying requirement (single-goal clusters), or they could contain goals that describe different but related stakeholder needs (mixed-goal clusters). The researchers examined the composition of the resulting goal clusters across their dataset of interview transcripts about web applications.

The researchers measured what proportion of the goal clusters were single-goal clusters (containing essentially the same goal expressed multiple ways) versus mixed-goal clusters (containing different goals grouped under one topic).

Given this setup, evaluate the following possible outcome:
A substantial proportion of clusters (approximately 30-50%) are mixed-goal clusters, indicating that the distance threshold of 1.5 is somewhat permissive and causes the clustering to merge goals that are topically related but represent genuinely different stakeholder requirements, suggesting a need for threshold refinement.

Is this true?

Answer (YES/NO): NO